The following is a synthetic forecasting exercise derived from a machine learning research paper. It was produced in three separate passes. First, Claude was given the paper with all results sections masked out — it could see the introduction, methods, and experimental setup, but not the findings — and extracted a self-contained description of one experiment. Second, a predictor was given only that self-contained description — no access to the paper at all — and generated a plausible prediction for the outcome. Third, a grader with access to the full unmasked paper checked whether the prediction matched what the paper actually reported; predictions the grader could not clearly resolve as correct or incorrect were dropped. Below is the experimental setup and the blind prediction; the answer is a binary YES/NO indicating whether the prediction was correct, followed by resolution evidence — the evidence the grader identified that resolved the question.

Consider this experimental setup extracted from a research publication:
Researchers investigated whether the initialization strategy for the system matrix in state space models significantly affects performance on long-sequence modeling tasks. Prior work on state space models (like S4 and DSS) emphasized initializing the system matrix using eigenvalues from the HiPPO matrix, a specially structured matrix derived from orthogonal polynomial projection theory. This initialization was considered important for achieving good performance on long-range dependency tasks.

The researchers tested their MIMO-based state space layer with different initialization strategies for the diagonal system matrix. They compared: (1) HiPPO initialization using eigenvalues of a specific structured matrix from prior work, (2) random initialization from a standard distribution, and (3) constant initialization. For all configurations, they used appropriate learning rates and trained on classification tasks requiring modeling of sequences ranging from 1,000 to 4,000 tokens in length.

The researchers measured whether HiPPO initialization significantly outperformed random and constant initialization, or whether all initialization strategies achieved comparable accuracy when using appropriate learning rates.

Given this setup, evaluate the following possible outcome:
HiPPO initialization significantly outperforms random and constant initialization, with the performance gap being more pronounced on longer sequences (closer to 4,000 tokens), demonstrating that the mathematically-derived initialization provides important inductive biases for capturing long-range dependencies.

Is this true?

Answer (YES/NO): NO